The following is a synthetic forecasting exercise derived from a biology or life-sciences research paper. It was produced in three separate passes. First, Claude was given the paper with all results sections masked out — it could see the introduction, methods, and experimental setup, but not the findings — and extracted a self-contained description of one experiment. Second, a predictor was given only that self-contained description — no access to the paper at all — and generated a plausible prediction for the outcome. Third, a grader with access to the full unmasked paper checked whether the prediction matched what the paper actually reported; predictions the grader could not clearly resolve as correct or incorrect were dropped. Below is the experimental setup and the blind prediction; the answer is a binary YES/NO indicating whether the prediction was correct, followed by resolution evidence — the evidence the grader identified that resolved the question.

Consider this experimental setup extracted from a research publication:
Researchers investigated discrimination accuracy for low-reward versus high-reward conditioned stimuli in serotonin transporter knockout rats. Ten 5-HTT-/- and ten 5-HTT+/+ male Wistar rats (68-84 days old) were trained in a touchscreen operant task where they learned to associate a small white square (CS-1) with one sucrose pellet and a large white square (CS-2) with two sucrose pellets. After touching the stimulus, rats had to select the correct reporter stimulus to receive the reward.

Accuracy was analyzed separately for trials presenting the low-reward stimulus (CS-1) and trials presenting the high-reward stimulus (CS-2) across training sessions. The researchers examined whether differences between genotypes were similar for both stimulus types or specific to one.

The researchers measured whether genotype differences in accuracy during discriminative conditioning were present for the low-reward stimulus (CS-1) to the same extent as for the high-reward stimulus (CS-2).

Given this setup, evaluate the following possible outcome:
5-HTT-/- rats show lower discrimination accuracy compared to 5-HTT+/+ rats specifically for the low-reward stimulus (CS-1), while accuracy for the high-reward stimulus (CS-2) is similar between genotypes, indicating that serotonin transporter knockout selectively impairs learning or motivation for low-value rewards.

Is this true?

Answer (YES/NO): NO